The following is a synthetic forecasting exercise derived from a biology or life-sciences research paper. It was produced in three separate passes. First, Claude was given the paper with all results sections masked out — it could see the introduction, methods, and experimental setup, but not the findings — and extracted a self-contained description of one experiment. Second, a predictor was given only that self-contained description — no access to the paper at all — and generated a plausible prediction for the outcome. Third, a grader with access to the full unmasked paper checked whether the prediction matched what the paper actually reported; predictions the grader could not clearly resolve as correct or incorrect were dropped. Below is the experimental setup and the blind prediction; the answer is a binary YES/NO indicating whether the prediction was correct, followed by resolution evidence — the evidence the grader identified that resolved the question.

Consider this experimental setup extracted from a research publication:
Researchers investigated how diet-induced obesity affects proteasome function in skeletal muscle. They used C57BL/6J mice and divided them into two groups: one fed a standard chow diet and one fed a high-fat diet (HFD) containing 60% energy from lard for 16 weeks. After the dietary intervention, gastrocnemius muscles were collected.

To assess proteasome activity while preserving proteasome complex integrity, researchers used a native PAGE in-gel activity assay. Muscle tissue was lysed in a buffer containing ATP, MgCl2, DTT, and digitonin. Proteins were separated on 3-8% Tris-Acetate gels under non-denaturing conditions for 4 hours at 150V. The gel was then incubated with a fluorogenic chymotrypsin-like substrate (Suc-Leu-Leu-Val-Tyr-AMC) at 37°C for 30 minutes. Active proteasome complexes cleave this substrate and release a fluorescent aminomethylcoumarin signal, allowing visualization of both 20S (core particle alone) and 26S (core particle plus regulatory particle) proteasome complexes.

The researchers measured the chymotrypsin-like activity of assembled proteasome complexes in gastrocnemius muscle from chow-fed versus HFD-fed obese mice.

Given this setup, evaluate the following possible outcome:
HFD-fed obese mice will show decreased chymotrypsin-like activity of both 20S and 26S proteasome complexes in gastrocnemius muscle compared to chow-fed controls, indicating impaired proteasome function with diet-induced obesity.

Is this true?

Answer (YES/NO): NO